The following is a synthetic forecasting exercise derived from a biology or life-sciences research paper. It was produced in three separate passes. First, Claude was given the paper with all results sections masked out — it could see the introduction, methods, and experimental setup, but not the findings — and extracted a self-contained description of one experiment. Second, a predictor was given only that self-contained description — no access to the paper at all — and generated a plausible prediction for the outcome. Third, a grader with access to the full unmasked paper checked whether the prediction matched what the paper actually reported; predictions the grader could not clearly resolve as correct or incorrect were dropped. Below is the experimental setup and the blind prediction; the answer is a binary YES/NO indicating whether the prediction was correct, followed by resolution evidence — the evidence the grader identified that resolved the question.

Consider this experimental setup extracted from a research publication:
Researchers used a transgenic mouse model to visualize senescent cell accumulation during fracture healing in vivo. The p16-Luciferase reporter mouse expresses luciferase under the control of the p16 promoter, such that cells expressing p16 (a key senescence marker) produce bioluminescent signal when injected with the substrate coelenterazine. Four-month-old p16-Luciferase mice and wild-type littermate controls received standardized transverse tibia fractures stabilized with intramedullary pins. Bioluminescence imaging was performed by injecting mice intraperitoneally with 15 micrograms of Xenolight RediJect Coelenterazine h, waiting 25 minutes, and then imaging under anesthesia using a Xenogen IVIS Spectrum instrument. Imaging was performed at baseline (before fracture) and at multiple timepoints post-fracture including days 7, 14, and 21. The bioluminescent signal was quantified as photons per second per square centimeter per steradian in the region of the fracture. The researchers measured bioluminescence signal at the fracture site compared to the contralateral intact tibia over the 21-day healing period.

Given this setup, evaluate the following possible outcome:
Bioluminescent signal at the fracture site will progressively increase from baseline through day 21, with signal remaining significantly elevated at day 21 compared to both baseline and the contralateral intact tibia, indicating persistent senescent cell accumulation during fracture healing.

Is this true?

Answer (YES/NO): NO